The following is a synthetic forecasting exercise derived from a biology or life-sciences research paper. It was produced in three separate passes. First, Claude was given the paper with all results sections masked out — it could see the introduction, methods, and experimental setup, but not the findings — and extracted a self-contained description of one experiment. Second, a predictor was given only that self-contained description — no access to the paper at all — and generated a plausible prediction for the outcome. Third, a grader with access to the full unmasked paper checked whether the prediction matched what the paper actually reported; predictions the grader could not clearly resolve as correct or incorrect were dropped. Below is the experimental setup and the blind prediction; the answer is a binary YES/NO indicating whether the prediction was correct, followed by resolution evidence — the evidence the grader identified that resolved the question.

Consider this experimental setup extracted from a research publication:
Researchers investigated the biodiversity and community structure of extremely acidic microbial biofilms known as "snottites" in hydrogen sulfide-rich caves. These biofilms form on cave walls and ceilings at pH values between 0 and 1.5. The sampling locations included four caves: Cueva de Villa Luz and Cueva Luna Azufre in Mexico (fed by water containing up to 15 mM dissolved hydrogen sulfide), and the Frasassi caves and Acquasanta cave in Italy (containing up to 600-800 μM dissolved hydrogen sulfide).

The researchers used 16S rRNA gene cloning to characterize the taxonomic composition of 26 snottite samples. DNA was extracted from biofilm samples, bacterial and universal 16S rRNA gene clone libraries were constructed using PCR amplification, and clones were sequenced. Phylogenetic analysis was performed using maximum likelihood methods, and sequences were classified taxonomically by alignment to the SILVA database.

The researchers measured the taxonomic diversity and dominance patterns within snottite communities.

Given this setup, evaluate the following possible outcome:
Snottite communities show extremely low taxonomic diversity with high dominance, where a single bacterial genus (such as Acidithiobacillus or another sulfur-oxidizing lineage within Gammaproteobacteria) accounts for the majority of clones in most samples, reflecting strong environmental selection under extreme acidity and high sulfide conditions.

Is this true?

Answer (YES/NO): YES